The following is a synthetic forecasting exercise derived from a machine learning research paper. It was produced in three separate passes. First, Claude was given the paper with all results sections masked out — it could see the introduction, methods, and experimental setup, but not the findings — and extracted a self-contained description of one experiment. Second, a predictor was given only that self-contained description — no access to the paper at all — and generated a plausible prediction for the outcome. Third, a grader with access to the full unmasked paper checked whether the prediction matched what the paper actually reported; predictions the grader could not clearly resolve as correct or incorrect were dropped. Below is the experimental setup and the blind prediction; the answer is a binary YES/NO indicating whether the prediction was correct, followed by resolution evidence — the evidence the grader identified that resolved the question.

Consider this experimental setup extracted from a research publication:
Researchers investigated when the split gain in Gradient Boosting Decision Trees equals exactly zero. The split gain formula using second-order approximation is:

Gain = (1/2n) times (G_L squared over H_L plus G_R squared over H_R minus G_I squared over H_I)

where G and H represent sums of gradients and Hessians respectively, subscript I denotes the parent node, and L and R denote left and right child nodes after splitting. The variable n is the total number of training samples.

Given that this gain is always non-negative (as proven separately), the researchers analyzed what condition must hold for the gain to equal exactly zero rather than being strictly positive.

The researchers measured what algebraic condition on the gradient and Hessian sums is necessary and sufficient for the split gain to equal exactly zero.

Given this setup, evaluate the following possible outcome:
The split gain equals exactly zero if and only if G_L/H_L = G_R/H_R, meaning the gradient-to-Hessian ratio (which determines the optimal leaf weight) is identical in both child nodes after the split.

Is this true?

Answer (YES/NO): YES